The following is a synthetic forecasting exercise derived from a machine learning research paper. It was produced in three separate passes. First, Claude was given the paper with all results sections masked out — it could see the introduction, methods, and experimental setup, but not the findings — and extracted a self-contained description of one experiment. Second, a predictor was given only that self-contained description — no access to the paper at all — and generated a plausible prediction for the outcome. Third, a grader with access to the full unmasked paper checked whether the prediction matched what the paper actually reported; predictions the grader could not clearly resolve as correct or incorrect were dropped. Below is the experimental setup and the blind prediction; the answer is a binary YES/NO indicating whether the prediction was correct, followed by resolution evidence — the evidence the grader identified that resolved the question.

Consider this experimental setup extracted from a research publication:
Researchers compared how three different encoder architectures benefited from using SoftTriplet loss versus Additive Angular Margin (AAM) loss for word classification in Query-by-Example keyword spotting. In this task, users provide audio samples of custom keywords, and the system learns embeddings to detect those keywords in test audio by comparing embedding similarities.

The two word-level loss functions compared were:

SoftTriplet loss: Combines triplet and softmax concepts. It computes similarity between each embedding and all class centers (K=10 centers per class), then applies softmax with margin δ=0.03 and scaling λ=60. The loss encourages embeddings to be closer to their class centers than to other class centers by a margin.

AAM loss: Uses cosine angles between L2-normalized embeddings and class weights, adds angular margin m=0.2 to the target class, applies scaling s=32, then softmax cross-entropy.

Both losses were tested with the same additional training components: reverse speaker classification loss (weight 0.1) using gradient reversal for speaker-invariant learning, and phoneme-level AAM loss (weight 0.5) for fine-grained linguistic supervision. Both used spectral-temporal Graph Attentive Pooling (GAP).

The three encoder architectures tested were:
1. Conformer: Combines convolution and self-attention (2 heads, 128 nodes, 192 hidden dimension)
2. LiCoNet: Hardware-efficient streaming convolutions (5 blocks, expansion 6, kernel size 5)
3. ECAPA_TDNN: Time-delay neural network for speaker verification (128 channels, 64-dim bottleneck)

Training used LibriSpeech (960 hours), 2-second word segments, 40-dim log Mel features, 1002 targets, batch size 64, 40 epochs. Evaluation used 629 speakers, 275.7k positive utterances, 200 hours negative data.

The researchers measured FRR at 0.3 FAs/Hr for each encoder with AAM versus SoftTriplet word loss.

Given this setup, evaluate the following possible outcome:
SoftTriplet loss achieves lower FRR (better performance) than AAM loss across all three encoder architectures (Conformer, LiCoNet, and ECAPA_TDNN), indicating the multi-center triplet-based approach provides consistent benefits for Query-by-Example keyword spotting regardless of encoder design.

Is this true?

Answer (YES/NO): YES